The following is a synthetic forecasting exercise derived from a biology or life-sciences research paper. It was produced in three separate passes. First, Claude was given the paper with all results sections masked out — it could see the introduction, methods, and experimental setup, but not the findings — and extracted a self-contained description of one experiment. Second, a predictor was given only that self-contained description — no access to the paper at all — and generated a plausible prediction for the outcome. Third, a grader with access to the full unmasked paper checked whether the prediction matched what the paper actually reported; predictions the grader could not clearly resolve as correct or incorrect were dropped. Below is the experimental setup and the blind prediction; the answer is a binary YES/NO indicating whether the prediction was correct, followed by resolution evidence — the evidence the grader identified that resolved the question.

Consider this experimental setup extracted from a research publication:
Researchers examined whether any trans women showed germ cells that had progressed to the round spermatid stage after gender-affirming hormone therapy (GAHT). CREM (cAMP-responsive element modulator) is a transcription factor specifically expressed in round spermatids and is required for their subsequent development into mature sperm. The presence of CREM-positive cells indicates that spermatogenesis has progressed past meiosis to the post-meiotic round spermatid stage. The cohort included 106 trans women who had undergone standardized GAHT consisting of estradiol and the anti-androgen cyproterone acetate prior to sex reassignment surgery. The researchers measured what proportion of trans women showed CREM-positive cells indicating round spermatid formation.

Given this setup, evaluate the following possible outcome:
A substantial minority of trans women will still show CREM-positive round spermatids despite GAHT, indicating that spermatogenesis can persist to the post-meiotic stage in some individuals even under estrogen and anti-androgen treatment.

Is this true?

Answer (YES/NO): YES